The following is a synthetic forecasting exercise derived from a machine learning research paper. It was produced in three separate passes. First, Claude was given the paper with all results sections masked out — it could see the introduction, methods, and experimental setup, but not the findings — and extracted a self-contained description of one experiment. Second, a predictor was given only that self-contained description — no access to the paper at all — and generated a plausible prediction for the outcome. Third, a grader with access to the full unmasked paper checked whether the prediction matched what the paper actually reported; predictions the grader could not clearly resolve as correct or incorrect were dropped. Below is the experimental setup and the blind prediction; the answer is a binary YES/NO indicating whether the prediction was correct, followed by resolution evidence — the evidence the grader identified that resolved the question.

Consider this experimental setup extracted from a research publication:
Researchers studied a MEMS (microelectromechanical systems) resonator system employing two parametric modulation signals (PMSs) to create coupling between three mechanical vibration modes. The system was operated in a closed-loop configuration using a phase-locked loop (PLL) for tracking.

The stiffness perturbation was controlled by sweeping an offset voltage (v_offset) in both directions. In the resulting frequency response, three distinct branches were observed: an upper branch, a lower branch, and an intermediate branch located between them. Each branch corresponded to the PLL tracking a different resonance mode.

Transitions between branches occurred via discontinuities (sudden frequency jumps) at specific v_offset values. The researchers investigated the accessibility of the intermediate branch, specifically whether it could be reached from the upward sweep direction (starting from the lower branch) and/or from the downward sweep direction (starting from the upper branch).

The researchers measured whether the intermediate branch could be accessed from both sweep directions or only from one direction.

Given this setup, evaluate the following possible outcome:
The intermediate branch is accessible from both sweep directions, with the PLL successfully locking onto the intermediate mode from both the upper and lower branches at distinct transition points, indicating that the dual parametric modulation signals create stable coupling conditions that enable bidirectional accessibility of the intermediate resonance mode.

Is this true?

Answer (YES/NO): YES